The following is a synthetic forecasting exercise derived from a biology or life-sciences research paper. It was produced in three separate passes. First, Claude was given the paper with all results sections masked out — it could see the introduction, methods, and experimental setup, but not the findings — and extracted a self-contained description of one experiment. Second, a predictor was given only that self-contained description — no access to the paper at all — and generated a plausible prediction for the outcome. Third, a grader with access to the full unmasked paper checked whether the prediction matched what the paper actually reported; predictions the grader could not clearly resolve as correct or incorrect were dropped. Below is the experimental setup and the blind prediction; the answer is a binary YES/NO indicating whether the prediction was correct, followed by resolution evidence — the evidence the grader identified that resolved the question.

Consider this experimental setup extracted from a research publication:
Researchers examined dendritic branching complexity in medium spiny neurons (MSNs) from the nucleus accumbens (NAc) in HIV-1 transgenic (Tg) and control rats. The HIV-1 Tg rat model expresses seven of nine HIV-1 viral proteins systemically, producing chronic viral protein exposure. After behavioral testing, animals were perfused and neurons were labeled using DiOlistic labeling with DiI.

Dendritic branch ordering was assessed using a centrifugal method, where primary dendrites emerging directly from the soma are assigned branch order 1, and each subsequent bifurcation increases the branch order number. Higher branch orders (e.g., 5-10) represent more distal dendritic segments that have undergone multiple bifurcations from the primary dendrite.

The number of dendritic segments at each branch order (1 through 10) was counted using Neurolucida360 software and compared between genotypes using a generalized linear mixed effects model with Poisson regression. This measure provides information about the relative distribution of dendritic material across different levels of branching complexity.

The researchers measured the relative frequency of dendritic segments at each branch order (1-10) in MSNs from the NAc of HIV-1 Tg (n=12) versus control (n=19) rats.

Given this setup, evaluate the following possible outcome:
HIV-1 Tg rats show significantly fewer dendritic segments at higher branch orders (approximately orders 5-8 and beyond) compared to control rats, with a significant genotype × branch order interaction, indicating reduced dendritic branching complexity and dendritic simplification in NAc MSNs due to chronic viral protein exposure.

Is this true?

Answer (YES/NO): NO